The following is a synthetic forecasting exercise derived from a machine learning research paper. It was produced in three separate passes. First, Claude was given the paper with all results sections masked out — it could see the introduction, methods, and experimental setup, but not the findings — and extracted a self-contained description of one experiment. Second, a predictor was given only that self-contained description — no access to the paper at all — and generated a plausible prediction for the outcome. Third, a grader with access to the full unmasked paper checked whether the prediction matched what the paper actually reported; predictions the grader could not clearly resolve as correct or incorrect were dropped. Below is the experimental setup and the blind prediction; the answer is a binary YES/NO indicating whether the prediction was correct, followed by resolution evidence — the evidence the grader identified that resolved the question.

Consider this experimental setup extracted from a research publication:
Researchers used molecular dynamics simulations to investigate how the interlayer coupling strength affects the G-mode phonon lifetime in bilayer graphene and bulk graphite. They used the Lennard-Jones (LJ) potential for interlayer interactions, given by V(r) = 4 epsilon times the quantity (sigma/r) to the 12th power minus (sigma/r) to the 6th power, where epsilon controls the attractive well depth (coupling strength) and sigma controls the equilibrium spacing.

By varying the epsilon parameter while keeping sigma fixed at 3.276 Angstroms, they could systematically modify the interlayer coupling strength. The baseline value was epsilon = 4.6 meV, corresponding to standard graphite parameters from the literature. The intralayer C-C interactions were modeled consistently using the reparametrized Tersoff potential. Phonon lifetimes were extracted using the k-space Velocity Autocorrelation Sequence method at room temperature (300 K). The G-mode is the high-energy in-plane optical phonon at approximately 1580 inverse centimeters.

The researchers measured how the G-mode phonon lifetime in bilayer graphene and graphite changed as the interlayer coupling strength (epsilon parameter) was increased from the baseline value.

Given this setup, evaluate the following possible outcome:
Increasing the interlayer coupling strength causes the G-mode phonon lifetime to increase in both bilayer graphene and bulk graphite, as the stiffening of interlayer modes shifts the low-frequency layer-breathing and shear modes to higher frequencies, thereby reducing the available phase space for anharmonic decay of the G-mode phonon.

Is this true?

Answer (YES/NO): NO